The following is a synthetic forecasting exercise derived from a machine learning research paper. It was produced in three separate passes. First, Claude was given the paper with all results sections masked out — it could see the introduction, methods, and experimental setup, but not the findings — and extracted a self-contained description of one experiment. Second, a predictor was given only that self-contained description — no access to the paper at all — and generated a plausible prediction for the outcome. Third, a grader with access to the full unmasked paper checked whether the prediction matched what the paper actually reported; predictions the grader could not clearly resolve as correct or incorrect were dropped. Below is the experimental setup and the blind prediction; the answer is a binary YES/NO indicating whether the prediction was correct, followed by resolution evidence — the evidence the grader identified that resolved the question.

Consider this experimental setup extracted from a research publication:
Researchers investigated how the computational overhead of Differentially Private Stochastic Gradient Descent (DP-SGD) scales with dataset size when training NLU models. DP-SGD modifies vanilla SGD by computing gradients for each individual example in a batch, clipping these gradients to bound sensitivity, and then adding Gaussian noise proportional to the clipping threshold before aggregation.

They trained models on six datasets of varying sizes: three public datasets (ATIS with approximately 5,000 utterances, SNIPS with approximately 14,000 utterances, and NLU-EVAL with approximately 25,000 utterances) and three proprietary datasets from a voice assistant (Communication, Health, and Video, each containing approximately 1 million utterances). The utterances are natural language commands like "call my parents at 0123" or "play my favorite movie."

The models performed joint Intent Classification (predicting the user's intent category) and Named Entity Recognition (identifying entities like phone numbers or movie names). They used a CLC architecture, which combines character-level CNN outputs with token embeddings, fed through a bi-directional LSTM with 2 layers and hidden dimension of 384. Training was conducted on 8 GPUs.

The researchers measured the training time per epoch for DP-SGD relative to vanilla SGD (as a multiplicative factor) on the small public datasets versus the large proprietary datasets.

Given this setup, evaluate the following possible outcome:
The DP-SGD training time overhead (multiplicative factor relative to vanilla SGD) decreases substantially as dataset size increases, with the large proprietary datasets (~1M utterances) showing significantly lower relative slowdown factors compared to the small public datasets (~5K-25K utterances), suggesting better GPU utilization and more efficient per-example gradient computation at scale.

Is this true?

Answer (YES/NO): NO